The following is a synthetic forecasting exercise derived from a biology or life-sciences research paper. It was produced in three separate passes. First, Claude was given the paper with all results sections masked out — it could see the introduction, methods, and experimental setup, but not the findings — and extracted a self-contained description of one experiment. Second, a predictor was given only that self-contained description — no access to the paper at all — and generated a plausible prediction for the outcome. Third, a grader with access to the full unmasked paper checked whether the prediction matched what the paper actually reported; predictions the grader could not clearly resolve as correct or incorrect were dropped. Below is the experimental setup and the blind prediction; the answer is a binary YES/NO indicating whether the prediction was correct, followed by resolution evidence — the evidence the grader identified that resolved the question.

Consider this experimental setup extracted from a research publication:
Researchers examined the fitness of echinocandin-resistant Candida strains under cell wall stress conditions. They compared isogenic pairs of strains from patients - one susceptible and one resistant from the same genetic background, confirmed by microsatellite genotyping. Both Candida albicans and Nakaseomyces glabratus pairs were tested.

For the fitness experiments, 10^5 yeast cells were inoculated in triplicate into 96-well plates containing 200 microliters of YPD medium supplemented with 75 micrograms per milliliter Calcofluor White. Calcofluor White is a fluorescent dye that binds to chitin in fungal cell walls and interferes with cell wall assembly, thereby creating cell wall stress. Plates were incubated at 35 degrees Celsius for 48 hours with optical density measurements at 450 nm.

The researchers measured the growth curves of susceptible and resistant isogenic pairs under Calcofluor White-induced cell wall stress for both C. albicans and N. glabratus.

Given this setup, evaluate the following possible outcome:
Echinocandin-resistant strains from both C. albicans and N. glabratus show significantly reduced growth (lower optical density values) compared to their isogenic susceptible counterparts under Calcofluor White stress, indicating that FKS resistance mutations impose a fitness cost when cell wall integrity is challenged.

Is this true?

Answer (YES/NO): NO